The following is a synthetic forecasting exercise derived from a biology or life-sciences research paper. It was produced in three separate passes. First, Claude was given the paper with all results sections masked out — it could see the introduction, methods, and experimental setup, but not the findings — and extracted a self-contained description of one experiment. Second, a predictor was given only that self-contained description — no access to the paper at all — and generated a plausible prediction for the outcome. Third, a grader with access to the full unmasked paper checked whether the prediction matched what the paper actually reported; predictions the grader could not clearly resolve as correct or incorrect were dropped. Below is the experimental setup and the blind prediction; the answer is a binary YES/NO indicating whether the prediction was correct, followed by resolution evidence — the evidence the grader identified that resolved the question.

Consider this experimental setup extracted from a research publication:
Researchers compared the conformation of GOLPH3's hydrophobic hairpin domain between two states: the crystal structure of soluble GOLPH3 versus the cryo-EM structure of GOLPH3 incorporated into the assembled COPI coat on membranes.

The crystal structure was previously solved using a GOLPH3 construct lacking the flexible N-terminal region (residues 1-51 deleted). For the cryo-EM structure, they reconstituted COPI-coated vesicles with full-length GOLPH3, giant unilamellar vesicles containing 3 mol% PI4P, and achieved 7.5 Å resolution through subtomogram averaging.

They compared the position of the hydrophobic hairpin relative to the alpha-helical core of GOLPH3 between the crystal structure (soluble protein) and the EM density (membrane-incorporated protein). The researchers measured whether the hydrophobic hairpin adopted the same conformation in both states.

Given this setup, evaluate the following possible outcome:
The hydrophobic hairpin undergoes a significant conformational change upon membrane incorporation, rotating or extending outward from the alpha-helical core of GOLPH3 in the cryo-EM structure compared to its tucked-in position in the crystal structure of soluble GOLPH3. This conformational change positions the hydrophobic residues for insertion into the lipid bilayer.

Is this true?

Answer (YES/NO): NO